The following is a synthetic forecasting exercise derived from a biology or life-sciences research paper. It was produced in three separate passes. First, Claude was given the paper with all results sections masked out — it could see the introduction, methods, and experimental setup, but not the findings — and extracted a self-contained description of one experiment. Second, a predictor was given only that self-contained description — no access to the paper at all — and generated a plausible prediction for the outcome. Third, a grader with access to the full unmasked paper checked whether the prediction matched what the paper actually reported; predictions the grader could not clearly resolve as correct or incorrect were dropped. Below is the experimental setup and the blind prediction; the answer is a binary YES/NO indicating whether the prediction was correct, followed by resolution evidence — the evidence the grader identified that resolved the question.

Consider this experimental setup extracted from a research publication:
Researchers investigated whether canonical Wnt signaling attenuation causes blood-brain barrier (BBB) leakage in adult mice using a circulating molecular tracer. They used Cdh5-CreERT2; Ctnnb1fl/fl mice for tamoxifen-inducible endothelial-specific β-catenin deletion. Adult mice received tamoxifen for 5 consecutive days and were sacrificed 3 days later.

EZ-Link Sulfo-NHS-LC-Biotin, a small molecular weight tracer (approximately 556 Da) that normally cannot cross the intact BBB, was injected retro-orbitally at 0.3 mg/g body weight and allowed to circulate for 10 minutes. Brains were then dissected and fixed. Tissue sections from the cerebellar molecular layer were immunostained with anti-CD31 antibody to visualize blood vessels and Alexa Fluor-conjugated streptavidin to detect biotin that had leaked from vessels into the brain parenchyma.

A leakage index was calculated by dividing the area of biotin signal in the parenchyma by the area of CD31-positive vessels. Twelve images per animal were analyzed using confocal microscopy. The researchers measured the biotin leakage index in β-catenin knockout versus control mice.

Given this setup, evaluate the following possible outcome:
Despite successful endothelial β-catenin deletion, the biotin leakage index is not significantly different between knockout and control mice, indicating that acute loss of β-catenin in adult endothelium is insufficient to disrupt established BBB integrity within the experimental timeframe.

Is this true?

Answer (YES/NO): NO